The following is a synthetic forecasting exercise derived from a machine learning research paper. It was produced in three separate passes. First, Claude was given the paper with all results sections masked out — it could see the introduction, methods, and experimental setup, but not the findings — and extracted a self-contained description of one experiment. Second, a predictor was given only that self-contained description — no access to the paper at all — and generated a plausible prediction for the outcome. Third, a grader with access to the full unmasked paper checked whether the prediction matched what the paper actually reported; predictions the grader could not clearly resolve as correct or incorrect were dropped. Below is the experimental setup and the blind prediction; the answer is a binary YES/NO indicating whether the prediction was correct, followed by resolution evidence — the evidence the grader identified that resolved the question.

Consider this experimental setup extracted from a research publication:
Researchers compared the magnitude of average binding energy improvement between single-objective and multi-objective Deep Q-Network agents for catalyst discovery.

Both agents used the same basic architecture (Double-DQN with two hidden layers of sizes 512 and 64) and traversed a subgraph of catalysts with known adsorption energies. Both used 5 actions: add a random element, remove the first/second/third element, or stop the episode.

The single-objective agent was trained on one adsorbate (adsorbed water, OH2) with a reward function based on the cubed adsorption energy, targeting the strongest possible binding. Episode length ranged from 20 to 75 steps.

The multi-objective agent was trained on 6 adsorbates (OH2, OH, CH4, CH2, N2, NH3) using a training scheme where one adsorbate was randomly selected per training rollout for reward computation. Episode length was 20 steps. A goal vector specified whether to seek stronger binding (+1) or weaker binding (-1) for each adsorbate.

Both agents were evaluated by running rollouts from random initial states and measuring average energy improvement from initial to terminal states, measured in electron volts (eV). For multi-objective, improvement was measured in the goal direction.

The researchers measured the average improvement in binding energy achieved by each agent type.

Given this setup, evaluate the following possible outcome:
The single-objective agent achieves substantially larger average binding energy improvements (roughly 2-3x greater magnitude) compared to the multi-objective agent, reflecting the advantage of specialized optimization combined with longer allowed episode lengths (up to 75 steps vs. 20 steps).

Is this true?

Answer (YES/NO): NO